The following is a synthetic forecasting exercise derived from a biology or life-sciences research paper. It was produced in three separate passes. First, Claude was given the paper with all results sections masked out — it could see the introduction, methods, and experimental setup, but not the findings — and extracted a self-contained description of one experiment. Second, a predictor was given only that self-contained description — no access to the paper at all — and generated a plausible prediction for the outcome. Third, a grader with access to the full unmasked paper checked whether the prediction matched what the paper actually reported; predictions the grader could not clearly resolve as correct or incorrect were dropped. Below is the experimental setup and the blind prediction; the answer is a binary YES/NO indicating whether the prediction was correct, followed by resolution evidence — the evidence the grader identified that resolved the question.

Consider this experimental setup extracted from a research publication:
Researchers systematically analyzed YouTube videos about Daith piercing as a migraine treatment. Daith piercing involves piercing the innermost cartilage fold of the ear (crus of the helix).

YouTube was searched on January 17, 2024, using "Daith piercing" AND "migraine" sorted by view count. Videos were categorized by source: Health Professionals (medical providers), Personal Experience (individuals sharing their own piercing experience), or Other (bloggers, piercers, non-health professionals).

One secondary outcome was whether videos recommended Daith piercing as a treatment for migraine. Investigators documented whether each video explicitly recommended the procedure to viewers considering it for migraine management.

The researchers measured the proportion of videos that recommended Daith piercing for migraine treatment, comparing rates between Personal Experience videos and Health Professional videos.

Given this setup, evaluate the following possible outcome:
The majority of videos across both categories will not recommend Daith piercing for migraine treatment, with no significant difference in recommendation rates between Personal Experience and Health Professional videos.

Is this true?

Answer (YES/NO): NO